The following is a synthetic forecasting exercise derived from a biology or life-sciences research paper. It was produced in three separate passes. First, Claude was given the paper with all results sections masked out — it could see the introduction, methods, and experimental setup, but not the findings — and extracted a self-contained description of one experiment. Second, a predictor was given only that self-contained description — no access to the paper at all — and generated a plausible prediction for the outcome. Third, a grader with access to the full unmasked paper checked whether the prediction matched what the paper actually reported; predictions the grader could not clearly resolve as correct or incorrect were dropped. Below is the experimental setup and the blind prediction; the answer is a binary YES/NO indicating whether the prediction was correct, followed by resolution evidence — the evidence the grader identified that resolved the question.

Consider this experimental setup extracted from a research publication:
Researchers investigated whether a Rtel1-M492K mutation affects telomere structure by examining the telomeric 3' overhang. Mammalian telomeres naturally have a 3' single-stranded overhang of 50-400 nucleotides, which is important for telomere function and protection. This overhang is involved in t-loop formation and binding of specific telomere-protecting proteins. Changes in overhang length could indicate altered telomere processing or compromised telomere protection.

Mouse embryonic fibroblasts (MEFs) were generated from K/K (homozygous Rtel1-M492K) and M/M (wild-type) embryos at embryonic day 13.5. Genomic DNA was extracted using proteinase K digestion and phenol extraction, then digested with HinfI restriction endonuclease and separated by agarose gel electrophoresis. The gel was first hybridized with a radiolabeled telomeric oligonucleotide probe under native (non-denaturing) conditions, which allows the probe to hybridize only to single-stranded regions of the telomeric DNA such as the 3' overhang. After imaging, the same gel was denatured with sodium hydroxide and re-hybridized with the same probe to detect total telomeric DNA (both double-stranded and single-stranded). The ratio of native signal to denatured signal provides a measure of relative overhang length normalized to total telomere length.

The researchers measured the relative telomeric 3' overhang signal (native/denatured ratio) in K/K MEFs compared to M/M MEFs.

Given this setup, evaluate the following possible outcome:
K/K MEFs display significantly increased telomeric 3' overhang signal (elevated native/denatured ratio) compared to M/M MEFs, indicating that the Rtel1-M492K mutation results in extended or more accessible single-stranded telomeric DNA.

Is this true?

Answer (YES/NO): NO